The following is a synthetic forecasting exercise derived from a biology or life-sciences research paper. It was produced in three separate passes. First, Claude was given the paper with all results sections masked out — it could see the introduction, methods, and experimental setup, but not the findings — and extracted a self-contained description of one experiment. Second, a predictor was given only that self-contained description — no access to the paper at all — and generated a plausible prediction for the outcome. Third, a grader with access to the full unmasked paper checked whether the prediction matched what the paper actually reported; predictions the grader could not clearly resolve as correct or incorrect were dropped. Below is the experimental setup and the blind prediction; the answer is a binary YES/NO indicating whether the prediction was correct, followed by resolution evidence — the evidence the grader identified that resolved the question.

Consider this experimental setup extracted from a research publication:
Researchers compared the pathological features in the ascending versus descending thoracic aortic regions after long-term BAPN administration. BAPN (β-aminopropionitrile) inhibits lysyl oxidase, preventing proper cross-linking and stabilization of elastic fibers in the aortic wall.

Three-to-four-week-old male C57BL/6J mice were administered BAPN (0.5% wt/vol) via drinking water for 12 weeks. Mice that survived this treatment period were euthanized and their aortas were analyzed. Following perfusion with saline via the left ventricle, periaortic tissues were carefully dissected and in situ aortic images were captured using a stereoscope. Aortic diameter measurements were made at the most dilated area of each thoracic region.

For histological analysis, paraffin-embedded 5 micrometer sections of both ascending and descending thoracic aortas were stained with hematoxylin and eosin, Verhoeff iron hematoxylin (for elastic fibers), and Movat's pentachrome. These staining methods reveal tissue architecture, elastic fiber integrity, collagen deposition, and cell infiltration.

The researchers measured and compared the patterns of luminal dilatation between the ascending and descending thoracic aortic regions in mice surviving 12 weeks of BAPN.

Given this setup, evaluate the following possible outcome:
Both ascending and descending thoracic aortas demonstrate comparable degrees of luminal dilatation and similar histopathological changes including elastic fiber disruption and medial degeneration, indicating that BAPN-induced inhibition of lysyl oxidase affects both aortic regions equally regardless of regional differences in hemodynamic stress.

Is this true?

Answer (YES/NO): NO